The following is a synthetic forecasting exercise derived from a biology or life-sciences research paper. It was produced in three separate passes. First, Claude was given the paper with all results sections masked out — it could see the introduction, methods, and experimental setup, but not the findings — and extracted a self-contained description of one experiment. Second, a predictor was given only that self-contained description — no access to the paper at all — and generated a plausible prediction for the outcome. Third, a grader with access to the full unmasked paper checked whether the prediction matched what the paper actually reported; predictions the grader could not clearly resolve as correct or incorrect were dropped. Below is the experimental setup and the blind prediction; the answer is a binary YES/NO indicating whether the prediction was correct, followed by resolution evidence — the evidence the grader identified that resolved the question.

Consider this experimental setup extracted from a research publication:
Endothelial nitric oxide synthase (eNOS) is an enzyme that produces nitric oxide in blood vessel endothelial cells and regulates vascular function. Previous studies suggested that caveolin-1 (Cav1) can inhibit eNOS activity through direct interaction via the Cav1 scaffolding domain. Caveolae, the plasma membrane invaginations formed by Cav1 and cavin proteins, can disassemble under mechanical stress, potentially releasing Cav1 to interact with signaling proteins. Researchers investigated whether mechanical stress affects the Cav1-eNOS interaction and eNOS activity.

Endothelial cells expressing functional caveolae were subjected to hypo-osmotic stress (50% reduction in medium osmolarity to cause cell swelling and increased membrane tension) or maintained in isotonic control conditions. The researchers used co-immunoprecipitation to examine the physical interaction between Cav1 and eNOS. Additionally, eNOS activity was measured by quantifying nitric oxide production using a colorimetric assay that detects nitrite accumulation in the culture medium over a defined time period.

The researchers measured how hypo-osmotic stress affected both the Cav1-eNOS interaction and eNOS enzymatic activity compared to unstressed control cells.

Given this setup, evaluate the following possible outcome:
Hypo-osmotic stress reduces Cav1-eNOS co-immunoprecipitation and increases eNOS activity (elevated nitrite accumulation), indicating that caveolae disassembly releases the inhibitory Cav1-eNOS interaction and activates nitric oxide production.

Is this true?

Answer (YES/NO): NO